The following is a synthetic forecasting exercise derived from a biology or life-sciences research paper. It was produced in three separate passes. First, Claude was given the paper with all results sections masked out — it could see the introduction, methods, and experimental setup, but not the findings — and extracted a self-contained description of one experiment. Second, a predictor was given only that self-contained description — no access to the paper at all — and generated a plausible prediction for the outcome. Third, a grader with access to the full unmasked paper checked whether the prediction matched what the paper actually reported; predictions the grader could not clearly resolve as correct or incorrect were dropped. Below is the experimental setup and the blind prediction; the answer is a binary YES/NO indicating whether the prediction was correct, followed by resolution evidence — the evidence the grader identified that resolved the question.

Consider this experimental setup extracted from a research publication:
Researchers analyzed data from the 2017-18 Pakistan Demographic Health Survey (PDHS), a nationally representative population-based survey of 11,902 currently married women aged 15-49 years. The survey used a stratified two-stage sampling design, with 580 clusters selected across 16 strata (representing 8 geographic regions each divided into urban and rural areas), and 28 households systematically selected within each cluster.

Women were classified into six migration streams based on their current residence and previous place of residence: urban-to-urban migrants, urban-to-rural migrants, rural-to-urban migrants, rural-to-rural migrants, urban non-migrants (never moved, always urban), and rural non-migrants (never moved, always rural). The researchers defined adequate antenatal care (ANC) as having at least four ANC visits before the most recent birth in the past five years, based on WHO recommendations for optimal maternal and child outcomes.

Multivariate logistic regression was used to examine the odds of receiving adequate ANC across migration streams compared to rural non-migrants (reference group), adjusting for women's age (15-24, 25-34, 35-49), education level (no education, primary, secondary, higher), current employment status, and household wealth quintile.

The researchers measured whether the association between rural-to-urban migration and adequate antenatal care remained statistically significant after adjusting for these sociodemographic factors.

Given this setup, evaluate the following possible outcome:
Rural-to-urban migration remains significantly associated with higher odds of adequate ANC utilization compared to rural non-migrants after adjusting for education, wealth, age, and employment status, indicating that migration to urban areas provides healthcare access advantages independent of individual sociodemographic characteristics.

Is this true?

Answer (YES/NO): NO